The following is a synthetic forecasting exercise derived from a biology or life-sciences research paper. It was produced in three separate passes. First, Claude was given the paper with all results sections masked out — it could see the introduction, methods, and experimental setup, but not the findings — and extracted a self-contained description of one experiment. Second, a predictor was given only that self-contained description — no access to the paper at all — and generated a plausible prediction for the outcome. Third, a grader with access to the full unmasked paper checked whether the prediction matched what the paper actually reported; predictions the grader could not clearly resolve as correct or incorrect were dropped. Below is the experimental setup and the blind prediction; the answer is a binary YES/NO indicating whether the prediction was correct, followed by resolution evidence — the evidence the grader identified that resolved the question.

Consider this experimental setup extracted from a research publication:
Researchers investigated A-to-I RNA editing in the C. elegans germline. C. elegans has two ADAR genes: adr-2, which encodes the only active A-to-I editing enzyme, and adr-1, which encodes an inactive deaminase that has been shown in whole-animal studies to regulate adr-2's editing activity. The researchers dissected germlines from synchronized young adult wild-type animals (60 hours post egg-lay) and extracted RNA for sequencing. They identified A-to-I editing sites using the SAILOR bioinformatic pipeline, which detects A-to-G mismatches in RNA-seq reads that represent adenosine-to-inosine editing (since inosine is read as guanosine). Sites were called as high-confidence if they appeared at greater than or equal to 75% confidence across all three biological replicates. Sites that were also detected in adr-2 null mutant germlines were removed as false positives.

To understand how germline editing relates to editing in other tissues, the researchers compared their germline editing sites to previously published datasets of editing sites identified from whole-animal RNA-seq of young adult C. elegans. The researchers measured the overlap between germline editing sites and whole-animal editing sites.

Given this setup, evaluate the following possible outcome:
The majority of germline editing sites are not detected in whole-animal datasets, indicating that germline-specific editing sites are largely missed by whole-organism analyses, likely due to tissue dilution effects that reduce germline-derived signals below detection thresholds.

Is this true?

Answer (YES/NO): NO